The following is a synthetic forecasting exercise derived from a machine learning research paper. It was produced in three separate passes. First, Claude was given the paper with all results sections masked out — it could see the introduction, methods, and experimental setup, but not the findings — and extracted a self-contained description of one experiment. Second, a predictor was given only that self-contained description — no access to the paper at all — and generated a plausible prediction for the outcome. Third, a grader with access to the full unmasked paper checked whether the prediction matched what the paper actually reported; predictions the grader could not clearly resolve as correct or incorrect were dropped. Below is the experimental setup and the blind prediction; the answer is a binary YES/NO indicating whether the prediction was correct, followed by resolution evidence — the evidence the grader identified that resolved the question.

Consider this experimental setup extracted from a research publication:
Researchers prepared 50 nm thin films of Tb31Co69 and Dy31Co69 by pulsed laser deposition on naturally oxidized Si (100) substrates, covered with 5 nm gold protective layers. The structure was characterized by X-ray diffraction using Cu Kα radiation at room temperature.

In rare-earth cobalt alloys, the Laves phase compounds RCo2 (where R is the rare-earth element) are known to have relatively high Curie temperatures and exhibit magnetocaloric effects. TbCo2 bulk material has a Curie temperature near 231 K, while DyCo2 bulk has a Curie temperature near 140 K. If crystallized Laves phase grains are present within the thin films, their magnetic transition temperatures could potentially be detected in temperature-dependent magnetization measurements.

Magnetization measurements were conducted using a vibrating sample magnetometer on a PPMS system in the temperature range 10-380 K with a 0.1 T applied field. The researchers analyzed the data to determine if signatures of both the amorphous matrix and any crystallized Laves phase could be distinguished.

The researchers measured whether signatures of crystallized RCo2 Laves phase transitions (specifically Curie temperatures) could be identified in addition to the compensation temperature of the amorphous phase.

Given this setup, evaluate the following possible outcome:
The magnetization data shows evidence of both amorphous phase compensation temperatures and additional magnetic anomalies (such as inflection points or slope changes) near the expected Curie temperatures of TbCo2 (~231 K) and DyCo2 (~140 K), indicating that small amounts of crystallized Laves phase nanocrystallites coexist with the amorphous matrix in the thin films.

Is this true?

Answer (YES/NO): YES